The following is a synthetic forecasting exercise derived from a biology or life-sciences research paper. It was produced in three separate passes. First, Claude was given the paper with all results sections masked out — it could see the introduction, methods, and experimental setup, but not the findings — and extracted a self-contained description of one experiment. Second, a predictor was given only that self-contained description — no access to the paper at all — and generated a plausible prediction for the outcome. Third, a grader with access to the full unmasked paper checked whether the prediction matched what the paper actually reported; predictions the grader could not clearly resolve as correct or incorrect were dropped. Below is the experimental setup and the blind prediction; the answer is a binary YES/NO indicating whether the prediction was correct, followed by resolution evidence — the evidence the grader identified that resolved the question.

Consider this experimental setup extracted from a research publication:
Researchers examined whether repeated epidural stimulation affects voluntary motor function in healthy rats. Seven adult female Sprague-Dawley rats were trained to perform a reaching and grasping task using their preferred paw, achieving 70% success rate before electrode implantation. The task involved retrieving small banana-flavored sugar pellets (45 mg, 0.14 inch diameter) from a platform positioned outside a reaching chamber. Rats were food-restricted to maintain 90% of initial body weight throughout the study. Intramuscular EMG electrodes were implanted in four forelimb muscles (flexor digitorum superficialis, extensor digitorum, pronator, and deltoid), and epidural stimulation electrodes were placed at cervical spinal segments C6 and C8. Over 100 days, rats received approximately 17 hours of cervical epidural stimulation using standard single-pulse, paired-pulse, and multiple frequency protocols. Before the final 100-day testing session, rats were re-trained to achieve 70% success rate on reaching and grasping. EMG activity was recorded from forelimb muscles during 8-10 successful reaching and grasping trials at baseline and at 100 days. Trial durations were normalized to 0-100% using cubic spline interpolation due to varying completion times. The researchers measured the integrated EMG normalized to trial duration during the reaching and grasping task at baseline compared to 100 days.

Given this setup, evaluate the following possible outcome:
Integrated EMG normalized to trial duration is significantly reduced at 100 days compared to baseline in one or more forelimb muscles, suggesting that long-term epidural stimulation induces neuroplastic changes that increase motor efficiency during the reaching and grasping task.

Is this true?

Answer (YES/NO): NO